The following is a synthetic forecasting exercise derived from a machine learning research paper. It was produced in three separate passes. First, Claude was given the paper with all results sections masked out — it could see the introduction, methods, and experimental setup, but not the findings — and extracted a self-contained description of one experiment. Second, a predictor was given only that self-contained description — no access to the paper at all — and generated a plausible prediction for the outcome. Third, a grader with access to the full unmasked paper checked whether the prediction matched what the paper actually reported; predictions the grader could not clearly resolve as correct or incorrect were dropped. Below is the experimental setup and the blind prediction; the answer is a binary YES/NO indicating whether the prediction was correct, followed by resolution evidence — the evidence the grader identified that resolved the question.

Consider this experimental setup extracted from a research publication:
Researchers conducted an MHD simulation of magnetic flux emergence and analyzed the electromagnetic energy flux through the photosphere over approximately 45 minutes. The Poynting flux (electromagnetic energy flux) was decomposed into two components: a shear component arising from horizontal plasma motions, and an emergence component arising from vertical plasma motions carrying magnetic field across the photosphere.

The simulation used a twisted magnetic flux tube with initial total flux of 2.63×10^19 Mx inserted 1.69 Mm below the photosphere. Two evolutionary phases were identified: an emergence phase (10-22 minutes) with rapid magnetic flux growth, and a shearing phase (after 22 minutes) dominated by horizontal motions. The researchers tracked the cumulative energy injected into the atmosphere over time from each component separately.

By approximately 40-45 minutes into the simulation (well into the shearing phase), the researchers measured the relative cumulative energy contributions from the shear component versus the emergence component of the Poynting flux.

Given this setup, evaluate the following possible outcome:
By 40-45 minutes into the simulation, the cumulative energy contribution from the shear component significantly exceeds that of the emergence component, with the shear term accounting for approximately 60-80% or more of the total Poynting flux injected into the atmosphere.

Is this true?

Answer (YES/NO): NO